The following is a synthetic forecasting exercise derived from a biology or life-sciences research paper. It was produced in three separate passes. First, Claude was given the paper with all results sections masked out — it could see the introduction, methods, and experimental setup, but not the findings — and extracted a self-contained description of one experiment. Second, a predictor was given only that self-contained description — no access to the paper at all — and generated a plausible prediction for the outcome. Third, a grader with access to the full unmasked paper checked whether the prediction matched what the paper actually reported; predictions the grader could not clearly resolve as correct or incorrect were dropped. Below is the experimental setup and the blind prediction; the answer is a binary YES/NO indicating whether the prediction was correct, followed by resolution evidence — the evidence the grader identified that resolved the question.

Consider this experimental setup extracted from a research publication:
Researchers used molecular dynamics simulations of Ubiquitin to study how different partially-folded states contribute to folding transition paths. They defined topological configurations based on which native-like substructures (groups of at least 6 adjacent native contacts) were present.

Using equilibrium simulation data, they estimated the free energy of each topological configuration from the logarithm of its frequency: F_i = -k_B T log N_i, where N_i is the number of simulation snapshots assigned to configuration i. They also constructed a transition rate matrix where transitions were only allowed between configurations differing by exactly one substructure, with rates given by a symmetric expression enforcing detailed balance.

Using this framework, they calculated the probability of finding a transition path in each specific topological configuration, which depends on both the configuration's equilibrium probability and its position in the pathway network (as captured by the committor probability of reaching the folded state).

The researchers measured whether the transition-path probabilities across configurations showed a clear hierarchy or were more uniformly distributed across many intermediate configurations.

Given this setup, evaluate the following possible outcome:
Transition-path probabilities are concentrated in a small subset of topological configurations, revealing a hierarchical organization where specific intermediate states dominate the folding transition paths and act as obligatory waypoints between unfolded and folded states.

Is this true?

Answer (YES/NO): YES